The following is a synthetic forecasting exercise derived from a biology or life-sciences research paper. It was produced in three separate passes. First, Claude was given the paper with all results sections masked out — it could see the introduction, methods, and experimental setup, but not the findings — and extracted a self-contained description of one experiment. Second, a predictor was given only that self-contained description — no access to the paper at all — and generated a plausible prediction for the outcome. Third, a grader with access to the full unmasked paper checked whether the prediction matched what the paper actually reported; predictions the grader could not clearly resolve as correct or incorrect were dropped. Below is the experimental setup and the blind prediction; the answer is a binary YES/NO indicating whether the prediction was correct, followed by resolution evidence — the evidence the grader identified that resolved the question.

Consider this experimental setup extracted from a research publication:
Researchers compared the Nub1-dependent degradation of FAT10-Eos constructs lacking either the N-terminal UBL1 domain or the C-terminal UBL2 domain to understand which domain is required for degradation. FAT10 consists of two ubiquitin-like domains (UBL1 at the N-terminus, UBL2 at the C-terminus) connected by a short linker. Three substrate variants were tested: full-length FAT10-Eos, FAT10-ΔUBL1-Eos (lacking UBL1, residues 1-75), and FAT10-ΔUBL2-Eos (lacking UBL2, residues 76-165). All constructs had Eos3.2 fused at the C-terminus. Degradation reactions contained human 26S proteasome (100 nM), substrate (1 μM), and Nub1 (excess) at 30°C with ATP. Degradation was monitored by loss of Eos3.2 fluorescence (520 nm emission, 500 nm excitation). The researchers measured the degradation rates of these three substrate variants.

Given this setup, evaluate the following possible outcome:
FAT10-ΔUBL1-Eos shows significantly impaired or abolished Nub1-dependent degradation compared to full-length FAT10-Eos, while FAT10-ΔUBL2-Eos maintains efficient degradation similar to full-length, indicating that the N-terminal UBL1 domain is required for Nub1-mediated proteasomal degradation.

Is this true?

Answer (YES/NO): NO